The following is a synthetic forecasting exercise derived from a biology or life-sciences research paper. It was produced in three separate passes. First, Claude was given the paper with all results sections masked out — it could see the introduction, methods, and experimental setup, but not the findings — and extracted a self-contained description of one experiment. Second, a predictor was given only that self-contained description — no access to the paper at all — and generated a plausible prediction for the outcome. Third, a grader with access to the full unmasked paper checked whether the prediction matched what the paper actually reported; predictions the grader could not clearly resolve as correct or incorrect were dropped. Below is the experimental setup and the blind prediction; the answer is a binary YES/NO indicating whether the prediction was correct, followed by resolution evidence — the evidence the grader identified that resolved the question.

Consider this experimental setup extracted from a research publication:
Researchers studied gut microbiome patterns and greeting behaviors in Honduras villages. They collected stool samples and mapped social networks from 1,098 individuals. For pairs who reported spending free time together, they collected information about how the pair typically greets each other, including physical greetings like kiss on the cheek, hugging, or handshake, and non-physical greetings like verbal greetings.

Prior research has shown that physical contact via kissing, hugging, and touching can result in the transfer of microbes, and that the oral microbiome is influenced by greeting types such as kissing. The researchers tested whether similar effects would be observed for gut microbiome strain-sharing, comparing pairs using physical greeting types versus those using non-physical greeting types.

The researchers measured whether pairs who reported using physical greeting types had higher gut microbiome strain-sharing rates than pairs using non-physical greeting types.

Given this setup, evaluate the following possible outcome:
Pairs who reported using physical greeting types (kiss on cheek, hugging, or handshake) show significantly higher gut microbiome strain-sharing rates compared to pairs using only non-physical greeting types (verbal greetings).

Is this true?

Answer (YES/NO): NO